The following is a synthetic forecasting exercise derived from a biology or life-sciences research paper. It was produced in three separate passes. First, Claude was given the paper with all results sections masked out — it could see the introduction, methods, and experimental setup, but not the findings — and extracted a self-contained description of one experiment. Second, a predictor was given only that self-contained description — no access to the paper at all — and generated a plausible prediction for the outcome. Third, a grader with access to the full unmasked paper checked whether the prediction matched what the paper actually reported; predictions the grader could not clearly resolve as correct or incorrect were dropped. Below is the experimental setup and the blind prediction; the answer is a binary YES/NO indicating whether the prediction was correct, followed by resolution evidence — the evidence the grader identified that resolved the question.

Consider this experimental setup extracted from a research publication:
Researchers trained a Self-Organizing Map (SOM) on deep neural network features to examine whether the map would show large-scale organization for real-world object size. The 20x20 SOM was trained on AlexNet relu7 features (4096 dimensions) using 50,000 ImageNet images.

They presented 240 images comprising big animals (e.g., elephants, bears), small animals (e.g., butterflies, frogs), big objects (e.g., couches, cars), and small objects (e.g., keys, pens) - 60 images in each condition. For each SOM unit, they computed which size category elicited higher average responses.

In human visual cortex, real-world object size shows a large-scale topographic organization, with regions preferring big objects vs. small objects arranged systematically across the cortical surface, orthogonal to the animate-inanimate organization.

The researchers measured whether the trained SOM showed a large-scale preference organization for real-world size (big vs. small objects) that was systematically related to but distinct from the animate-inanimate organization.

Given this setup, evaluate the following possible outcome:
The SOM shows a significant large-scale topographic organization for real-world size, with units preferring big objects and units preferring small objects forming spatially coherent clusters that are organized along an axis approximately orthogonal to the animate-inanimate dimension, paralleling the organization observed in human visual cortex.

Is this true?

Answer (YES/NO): NO